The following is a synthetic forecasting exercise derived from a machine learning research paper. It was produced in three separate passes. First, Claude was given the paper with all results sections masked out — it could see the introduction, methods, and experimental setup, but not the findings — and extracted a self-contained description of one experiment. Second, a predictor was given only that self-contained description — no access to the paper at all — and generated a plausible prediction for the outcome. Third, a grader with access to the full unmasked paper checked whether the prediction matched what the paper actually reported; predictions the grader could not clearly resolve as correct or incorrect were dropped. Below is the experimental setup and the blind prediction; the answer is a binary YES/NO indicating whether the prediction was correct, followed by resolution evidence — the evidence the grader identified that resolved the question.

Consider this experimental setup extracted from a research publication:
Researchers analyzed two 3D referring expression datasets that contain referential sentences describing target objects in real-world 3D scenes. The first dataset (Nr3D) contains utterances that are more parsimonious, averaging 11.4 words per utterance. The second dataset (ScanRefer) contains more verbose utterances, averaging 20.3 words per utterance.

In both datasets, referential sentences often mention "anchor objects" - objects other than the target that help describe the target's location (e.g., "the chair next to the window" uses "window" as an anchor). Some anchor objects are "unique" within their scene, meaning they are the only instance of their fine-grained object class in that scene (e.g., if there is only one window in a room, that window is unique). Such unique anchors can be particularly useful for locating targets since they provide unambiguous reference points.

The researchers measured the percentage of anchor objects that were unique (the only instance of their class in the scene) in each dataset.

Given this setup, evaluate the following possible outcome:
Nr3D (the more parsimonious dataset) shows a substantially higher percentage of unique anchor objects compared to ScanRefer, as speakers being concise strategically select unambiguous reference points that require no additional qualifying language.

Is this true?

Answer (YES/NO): NO